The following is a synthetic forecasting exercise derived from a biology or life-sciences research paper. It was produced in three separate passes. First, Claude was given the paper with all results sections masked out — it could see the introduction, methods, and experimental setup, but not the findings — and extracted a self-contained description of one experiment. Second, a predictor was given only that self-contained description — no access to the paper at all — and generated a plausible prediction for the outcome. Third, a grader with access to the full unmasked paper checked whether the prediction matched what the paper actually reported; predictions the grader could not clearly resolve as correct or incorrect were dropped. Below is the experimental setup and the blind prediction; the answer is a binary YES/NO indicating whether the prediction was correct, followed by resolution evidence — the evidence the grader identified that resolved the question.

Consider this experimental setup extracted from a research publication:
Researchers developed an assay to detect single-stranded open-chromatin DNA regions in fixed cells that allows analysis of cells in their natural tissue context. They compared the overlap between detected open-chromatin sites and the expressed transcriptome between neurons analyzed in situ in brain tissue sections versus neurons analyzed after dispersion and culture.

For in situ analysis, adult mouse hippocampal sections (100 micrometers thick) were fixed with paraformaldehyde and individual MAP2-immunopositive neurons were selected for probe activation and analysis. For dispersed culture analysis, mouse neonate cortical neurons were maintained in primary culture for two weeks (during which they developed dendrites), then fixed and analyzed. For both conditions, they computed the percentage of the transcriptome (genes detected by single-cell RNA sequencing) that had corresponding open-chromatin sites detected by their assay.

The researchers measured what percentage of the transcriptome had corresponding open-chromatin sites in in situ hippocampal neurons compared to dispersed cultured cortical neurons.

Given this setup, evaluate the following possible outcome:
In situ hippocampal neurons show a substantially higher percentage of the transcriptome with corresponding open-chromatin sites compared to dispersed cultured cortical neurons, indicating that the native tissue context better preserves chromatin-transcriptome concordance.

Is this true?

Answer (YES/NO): YES